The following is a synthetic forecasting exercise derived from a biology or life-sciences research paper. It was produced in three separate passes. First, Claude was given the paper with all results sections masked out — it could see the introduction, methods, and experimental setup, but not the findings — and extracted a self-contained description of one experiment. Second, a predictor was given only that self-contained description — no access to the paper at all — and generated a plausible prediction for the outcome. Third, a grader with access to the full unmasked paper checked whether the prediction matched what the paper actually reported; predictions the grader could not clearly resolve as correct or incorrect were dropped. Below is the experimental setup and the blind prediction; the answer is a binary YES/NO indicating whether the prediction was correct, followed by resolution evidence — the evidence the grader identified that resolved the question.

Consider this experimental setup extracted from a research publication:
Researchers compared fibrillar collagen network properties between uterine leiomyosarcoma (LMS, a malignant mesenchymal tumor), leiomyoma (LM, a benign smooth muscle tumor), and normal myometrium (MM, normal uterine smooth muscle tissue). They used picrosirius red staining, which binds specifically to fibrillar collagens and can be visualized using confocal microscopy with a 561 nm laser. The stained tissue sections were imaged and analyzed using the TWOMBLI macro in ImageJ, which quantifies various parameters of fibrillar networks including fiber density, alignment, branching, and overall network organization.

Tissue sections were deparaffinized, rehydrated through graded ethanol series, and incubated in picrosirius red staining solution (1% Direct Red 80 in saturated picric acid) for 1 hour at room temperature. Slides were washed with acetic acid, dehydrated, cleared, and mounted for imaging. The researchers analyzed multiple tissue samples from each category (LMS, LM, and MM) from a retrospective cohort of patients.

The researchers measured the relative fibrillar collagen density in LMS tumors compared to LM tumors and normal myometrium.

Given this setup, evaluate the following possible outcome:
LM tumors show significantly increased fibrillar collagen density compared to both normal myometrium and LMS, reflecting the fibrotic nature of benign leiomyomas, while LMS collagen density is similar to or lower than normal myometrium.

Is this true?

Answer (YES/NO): YES